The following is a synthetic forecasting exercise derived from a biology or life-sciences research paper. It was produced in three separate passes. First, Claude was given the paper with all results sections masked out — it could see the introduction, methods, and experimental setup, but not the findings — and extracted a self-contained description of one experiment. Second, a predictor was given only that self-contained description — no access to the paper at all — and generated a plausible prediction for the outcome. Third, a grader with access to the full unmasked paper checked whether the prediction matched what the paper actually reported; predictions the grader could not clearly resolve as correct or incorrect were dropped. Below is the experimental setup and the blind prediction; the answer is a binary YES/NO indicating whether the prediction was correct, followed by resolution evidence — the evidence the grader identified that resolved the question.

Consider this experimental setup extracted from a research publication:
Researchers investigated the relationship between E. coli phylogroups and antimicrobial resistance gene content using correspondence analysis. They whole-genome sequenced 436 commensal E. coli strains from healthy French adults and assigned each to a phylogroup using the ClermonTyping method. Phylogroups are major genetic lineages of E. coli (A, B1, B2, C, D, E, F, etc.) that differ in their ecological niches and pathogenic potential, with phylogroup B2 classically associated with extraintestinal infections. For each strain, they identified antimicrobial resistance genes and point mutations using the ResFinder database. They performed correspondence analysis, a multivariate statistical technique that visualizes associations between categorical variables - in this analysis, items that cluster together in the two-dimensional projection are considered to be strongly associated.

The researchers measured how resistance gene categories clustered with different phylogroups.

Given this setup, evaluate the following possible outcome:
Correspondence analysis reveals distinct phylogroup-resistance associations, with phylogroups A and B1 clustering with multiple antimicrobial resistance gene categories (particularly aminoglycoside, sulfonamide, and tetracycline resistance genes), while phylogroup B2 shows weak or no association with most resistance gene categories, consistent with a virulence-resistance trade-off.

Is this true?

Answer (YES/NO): NO